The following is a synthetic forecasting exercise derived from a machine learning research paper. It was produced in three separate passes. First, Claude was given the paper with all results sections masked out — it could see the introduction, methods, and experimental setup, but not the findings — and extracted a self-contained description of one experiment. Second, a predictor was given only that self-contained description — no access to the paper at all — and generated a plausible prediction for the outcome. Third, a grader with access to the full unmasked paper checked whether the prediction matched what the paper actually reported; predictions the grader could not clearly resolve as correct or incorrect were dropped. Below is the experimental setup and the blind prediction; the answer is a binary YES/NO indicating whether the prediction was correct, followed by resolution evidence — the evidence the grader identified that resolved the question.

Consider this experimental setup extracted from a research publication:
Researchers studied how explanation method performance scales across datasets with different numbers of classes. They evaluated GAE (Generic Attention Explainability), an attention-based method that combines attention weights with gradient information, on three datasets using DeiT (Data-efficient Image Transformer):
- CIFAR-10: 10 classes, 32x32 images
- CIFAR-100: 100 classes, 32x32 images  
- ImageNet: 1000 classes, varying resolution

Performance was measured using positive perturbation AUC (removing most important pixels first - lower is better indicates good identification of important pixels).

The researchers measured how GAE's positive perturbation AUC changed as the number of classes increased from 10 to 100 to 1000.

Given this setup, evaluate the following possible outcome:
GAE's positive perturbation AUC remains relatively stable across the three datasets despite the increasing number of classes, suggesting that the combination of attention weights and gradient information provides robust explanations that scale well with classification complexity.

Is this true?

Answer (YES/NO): NO